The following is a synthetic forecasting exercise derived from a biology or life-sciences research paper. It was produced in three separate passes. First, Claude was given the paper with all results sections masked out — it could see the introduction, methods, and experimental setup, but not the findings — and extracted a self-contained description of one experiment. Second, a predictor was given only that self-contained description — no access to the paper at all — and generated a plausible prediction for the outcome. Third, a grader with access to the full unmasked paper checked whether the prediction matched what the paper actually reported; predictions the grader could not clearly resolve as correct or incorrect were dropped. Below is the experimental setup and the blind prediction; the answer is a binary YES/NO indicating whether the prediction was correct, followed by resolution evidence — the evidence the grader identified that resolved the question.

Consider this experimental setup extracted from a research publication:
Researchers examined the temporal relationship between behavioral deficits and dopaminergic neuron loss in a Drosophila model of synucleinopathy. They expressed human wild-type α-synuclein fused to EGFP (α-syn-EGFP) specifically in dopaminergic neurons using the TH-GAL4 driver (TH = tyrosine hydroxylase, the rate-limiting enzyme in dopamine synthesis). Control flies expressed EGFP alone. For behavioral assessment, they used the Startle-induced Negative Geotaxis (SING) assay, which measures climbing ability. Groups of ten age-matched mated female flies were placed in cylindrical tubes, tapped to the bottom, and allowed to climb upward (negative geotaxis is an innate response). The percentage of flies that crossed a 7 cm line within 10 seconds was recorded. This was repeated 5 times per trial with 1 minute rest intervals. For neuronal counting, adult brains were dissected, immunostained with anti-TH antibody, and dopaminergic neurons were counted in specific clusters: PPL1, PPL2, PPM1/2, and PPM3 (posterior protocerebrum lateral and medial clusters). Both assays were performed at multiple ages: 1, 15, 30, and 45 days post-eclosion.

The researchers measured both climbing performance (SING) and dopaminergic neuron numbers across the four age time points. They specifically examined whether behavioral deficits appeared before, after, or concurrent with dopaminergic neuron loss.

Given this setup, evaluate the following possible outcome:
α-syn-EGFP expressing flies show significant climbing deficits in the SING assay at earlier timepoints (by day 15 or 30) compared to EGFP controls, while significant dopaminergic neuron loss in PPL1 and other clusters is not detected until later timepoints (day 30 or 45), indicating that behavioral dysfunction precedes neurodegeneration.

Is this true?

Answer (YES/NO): NO